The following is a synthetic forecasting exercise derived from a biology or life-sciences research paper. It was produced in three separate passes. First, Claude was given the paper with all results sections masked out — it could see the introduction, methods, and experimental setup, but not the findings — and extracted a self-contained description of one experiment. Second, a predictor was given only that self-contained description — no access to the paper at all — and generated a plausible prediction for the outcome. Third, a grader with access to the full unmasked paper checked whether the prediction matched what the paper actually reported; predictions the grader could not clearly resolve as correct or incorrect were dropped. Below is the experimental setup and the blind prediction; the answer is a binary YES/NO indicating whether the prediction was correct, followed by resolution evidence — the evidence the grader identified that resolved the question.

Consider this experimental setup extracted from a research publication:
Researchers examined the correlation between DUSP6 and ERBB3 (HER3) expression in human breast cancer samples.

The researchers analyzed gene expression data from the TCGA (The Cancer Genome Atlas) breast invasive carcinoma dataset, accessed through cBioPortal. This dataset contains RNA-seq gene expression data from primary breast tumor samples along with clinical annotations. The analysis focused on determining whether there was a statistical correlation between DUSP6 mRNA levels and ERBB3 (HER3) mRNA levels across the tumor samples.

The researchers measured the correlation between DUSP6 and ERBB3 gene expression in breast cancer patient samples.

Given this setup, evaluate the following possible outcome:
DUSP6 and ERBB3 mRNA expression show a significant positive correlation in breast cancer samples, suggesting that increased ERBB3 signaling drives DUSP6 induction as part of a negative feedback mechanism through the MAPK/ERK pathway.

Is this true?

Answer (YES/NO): NO